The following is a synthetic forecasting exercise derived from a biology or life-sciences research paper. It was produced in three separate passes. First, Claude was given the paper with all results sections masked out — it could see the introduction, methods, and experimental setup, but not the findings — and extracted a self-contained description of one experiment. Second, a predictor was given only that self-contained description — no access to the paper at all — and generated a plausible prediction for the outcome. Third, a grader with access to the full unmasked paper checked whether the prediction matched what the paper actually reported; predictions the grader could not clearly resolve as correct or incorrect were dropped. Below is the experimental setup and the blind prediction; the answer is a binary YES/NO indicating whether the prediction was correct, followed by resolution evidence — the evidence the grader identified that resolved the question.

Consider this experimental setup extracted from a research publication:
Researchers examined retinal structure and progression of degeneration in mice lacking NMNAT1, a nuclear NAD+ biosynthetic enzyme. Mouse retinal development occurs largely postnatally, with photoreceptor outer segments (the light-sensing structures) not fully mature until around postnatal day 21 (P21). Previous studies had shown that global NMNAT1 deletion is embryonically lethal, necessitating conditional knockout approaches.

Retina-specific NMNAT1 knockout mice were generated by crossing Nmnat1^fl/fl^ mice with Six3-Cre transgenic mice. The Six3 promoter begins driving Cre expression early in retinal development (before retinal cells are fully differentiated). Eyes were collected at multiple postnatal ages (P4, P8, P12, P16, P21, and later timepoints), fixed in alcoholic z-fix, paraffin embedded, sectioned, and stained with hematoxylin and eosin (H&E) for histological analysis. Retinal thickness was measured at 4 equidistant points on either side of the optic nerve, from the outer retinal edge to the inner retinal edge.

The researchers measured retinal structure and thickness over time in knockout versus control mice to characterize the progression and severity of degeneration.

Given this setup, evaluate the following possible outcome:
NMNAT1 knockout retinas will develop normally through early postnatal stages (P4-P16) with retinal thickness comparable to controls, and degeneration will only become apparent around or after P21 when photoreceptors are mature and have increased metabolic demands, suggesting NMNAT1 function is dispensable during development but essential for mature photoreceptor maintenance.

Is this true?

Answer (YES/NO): NO